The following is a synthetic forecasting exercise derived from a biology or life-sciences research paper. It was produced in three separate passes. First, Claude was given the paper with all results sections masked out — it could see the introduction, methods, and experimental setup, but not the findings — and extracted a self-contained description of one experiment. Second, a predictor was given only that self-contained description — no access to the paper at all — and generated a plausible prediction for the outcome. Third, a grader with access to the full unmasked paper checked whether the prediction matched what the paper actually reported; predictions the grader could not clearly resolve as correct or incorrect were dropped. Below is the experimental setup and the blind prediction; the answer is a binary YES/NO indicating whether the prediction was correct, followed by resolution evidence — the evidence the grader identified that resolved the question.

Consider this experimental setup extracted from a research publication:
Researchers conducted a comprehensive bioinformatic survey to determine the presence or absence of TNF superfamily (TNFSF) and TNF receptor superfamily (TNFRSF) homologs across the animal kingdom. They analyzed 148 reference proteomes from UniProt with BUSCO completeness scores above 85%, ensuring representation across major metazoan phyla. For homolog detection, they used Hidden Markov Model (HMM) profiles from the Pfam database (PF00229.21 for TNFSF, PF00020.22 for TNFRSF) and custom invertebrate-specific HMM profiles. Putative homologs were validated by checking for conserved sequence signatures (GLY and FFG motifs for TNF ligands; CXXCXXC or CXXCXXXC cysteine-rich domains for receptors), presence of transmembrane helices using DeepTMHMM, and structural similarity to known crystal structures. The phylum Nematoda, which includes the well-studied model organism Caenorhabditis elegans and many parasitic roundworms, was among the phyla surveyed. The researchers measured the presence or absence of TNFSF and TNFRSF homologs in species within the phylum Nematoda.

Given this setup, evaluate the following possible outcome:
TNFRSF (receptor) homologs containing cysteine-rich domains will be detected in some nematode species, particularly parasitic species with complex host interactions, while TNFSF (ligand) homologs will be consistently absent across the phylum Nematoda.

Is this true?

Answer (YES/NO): YES